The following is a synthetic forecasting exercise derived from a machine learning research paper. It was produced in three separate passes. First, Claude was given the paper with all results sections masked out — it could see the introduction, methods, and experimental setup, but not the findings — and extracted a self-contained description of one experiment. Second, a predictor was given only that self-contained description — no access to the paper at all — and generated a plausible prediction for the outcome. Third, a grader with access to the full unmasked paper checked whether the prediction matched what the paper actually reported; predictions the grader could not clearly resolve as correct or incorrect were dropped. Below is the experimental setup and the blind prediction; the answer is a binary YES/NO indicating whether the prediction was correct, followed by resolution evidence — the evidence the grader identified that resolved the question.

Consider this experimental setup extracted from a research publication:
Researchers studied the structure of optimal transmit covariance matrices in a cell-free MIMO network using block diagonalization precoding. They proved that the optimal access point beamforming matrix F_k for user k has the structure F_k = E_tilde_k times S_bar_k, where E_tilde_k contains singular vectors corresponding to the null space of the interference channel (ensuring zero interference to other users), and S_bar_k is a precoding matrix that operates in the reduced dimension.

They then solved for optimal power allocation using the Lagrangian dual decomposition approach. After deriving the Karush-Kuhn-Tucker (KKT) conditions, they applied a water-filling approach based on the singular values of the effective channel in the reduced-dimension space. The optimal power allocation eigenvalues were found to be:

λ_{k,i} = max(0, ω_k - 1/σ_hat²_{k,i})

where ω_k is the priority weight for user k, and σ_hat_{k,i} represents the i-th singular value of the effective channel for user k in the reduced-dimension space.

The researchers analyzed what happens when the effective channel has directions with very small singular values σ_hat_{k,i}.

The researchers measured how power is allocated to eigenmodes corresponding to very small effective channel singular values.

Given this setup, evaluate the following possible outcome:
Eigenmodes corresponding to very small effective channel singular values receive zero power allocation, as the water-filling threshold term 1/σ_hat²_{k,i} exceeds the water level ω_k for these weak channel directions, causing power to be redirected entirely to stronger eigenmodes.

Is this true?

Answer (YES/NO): YES